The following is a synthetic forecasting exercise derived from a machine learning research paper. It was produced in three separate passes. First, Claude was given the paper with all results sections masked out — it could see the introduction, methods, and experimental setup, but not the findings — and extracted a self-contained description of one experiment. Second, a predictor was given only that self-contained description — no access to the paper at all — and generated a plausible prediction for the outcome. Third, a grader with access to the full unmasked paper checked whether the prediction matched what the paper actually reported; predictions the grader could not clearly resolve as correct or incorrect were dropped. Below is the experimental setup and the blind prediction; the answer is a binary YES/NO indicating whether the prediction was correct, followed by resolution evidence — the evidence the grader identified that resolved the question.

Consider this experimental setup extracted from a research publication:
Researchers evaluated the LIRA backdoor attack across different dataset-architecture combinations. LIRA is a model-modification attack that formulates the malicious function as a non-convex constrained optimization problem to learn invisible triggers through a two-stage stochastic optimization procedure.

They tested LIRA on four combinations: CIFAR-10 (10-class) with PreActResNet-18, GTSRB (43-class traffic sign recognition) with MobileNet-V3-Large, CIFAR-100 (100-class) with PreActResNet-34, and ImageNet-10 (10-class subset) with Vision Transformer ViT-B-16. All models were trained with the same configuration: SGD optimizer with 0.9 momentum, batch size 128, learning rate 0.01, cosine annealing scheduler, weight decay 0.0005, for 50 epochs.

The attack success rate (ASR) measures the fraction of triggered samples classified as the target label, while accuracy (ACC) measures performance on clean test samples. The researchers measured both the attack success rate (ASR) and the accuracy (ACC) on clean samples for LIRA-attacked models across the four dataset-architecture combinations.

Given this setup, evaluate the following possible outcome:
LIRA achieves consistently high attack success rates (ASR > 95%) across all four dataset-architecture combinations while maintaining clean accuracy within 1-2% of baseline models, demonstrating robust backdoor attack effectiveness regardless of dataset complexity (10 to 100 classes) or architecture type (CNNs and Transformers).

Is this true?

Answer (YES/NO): NO